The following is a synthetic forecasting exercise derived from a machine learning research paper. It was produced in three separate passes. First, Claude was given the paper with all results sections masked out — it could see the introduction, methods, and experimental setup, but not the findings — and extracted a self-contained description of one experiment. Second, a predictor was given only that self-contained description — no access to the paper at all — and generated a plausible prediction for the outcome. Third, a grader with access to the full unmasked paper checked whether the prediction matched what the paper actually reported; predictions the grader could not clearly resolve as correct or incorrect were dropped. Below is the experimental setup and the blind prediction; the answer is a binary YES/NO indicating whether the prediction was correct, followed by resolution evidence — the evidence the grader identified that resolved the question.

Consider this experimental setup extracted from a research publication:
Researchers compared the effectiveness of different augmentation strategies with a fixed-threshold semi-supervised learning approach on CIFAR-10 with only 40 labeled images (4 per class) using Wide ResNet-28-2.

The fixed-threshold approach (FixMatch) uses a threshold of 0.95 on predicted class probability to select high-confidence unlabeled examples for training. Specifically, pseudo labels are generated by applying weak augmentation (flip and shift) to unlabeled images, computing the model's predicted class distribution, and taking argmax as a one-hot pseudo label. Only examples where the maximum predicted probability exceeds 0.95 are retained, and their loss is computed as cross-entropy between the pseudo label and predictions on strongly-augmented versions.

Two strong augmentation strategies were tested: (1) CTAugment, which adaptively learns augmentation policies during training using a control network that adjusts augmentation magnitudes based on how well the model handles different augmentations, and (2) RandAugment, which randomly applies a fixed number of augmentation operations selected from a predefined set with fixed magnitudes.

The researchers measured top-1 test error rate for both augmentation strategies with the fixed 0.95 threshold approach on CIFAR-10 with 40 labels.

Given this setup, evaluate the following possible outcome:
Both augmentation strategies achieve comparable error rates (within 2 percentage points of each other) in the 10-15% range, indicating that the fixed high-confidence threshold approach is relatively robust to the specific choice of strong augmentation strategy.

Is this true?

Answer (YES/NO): NO